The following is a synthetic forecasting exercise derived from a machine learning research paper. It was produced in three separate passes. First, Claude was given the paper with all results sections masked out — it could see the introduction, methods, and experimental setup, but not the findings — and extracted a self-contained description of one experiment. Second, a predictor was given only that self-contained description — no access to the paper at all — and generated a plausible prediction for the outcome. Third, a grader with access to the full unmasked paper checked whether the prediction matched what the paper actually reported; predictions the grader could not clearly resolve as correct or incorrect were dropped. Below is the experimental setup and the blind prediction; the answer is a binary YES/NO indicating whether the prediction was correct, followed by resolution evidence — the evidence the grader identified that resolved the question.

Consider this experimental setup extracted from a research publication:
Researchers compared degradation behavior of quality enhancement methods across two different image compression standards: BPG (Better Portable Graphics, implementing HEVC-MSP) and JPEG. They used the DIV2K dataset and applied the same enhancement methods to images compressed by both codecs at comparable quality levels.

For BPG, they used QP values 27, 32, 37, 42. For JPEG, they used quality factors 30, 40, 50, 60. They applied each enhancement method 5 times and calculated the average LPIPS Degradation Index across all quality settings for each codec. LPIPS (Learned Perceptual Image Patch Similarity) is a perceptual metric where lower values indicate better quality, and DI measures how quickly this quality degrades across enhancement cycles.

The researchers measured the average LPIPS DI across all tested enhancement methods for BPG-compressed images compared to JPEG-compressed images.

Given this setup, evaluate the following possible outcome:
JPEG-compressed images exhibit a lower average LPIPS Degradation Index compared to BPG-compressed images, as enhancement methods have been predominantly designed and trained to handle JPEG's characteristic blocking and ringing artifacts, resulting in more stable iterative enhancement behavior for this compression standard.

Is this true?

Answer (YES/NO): NO